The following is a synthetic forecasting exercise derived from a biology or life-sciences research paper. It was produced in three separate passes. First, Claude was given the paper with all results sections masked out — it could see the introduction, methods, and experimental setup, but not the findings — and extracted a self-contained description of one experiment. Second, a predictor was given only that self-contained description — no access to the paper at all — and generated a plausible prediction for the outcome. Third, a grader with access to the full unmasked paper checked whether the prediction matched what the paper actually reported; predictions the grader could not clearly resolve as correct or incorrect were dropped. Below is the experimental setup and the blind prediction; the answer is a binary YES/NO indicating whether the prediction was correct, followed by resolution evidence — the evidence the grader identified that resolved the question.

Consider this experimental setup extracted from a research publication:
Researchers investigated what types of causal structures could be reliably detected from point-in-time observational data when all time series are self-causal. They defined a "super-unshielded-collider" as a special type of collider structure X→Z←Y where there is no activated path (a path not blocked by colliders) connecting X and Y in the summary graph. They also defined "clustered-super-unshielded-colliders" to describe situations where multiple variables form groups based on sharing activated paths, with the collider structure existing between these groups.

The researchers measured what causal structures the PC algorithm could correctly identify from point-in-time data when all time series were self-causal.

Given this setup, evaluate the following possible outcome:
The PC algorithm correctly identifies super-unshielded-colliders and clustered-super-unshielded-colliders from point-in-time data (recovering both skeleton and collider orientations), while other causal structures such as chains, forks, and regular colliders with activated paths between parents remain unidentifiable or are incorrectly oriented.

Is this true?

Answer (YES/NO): YES